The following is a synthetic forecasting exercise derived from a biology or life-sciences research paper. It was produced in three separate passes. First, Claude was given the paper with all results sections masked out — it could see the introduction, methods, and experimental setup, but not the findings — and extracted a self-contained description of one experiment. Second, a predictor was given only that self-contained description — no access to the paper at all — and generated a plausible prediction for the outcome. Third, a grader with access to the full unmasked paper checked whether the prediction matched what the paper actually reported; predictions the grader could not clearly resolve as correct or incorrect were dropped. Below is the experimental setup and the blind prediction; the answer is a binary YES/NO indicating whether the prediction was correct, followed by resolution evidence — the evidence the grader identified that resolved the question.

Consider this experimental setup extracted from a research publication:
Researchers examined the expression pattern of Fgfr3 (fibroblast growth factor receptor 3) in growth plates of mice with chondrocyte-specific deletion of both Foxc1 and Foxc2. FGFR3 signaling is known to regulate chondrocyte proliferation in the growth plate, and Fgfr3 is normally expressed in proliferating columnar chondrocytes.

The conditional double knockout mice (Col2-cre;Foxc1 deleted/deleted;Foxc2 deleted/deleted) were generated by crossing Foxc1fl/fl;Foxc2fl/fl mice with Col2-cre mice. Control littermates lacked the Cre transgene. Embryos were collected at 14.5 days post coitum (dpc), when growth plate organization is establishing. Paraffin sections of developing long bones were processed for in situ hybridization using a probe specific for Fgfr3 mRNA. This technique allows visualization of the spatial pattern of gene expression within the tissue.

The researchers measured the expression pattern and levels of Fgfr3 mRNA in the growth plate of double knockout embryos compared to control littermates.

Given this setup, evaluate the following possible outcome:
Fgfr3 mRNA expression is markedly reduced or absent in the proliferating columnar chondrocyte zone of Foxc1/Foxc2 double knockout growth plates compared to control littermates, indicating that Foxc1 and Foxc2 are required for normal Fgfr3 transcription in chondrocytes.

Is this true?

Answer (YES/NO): NO